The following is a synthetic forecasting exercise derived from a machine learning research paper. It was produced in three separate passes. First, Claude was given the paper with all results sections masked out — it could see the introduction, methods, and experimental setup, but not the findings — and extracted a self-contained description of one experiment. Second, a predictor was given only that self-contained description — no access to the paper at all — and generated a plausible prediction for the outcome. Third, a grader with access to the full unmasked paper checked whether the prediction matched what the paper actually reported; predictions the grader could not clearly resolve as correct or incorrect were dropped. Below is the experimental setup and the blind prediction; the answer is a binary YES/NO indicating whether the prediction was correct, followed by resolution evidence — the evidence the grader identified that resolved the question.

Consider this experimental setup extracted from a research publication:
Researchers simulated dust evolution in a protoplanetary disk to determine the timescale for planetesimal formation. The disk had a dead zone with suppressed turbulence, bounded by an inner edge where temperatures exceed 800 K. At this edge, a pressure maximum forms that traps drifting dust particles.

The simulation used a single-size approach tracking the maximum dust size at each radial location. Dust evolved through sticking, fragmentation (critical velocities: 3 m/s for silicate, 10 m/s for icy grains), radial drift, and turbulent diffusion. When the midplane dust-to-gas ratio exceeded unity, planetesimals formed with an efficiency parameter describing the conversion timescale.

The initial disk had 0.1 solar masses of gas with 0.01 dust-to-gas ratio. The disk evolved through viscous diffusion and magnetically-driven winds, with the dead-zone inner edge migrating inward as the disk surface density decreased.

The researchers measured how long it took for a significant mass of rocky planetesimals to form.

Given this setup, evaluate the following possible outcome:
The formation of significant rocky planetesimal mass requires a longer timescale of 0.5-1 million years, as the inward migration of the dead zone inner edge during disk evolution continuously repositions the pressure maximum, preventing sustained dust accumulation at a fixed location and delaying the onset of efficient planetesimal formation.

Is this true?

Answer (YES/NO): NO